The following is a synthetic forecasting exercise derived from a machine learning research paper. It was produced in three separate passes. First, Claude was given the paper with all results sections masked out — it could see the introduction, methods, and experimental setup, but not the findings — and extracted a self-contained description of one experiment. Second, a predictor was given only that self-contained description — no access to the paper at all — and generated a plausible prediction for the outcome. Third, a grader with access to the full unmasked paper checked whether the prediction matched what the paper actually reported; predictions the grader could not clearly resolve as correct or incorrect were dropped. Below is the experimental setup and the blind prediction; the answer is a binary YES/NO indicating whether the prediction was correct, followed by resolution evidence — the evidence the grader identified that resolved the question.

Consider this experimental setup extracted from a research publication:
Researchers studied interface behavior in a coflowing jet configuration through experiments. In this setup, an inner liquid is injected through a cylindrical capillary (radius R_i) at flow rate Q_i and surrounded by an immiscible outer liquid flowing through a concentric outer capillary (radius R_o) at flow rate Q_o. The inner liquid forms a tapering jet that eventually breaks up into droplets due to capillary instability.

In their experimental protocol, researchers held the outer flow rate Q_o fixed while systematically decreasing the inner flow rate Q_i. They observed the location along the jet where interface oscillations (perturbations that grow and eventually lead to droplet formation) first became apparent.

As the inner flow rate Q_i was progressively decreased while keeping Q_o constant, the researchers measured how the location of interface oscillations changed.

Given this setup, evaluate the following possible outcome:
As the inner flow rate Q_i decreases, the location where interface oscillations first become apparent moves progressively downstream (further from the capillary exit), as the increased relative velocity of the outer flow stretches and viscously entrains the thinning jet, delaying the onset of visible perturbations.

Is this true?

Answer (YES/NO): NO